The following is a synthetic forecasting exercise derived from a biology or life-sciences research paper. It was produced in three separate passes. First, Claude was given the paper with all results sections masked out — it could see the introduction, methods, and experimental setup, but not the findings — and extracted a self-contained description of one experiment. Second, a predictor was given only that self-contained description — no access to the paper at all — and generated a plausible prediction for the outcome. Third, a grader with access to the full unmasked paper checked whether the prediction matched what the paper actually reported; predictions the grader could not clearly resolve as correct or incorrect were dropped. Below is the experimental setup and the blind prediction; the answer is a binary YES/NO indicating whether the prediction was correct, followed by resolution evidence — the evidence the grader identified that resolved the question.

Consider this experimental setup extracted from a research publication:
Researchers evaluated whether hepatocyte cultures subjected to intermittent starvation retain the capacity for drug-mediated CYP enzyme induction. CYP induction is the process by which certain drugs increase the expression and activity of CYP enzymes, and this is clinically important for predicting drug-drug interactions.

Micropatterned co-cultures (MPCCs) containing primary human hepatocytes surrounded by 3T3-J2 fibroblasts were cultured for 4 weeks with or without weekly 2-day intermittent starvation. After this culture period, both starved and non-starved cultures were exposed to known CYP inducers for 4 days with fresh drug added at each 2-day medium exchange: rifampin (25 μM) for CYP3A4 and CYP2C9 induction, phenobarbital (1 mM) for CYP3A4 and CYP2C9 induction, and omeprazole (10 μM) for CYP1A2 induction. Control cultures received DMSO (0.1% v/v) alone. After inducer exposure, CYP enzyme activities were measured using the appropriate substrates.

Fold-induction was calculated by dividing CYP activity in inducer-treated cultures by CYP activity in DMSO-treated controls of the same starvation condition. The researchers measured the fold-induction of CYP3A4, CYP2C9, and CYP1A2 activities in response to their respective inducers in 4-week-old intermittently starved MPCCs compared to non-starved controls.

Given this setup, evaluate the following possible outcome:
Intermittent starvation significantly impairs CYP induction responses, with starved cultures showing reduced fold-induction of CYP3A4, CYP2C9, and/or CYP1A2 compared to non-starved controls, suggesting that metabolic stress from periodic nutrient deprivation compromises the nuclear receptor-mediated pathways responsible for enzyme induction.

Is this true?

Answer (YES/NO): NO